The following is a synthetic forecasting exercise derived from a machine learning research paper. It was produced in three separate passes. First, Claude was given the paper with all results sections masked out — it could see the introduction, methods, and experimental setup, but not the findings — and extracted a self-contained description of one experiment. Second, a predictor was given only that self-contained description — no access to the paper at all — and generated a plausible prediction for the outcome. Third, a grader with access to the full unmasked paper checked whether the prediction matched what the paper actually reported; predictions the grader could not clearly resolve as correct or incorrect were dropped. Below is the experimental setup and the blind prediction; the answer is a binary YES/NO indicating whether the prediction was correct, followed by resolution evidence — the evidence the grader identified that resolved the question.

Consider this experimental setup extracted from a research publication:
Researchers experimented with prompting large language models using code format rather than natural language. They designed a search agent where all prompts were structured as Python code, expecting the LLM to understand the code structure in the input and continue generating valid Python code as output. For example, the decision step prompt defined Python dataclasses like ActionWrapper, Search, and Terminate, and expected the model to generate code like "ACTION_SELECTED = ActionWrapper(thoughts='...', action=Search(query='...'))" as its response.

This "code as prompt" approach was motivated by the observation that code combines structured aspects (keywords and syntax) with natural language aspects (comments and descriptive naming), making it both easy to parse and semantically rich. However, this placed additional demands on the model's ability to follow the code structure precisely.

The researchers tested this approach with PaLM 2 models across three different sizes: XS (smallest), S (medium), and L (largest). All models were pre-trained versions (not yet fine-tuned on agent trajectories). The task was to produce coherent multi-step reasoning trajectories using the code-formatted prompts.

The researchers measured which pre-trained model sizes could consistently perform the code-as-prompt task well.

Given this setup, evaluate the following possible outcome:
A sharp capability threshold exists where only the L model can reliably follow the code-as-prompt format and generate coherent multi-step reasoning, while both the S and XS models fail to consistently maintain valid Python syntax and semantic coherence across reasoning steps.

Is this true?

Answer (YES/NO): YES